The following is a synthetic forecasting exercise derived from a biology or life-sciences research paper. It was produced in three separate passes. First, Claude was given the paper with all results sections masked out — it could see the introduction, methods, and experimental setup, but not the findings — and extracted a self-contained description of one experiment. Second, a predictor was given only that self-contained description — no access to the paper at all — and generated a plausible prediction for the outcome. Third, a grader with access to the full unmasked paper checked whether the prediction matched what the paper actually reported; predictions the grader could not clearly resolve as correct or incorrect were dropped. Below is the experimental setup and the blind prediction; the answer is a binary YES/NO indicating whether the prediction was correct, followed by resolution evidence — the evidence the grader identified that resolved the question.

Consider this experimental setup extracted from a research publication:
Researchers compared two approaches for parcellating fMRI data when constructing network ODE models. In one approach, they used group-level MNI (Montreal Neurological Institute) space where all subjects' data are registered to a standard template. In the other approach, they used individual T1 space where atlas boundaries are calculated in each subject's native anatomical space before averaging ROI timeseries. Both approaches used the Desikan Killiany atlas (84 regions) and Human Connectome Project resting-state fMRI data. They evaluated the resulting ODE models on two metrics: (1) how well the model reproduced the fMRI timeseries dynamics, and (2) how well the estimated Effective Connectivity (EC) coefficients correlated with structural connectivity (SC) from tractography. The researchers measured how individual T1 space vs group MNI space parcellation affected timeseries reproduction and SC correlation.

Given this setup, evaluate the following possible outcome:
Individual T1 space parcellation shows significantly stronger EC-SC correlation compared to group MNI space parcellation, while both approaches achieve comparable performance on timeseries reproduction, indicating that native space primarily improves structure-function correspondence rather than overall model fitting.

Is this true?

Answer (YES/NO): NO